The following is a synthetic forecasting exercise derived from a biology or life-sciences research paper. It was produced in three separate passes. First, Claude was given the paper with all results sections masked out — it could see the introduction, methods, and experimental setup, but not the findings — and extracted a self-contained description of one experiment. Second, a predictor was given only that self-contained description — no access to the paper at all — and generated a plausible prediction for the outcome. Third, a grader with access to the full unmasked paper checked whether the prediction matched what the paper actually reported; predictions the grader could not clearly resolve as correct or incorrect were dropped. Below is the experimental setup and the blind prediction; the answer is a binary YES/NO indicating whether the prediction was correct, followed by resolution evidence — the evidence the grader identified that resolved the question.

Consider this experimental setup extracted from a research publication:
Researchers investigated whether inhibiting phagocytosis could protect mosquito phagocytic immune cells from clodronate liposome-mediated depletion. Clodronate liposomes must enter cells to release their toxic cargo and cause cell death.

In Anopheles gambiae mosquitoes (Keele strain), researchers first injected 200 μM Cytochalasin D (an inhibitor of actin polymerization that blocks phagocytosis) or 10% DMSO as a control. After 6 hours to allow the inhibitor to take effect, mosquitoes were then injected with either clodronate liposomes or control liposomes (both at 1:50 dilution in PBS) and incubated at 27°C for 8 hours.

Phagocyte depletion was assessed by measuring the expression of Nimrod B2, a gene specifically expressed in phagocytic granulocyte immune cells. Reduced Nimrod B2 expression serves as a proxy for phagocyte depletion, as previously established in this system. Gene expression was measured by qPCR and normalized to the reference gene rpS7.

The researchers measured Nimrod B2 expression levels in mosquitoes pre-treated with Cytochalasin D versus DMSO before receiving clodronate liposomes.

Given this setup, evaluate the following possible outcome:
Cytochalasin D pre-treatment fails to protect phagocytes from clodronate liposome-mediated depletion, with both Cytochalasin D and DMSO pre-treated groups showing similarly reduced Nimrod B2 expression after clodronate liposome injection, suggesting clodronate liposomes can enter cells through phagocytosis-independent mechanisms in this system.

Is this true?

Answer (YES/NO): NO